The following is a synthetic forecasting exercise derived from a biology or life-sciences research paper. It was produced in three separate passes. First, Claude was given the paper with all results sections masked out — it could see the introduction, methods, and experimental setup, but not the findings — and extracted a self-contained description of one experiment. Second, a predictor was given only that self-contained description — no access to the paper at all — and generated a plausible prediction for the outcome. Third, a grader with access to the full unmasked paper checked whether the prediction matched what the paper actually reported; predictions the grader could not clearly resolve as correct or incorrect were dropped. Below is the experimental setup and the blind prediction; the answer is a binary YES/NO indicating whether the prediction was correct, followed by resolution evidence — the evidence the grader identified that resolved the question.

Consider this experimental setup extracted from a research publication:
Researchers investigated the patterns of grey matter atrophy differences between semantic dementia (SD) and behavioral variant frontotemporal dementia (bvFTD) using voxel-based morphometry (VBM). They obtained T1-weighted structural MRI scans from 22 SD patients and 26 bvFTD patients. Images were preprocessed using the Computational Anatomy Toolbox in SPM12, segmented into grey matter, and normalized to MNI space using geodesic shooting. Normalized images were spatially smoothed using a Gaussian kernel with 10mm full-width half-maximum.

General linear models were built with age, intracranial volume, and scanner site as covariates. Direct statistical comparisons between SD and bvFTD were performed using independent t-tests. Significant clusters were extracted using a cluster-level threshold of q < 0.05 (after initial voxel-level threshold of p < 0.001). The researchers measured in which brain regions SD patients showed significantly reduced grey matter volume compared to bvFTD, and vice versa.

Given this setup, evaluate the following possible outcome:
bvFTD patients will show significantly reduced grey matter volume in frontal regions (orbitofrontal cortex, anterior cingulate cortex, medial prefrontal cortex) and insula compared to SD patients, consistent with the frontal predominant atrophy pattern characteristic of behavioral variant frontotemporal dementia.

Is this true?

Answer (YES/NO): NO